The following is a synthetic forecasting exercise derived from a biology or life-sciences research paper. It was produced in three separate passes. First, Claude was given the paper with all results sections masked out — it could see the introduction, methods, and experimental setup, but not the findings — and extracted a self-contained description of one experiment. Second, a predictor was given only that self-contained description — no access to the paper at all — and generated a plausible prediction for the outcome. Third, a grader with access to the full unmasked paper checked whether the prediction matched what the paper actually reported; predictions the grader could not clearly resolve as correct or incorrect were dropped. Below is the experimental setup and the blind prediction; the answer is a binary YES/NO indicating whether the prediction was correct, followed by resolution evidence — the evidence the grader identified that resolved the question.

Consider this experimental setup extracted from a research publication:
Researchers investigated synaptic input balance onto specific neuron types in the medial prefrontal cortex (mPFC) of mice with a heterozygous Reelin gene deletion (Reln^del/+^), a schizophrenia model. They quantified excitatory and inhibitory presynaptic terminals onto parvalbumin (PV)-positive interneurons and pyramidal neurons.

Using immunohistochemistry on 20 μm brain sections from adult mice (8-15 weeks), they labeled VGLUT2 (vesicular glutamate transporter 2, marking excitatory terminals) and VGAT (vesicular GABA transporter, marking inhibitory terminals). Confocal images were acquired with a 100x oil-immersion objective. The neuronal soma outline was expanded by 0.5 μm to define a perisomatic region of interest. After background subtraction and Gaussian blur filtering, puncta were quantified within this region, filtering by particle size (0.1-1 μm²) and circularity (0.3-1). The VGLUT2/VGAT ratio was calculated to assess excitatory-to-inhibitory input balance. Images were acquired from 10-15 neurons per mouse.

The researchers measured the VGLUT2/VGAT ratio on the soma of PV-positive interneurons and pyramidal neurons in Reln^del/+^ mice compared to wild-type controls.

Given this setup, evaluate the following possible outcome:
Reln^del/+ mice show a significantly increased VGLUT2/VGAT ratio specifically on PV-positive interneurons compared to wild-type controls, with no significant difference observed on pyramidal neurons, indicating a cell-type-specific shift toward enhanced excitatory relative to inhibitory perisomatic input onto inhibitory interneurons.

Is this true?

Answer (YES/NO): NO